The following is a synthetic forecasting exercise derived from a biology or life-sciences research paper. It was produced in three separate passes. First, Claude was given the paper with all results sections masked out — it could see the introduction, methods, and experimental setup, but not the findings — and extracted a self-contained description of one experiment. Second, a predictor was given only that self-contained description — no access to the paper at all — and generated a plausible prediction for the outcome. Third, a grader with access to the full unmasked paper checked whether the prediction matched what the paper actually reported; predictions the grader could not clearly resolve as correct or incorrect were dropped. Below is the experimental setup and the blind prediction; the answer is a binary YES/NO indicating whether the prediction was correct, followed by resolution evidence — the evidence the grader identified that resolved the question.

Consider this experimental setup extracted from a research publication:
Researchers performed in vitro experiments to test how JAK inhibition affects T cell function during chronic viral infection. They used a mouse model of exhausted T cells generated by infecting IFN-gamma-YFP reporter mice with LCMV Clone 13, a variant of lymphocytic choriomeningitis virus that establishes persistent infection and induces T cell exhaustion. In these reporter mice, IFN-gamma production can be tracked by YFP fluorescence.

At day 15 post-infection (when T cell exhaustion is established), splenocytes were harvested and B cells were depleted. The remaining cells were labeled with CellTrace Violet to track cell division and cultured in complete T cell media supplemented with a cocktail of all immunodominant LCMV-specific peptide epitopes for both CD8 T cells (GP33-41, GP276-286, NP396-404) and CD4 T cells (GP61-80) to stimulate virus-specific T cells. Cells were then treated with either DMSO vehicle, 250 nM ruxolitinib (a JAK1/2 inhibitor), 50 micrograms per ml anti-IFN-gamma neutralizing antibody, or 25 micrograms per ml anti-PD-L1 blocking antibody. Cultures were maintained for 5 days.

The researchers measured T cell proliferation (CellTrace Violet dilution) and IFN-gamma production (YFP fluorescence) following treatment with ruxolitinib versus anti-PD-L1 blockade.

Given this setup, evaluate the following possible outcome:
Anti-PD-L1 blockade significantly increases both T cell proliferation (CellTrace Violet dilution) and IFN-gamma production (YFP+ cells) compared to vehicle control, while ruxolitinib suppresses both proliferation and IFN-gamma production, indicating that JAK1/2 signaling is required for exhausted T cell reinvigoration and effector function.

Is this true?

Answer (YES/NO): NO